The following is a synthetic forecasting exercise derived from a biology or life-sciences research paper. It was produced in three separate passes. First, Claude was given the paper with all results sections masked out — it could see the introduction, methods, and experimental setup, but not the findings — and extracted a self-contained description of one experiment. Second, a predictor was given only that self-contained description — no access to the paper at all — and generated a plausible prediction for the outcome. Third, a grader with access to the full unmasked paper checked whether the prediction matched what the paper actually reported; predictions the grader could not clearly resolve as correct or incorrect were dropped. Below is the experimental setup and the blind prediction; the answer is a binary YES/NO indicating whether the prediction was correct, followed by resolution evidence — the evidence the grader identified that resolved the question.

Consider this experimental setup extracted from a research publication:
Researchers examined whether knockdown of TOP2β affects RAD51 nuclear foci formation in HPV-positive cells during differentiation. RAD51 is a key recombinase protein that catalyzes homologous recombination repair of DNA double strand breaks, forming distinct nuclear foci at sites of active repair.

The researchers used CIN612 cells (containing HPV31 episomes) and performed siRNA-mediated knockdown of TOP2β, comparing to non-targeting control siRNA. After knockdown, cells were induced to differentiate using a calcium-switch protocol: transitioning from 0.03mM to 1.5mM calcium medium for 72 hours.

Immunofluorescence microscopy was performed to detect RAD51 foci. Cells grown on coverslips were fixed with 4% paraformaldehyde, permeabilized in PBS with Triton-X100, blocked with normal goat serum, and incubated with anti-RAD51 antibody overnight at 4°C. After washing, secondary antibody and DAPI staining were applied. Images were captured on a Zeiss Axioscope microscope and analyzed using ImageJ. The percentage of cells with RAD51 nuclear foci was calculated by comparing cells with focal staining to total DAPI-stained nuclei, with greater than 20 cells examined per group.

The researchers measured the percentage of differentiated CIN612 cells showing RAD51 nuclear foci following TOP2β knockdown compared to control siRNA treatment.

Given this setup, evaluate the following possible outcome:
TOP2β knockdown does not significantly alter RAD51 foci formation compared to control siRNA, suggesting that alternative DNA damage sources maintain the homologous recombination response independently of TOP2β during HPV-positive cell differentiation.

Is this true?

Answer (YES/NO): NO